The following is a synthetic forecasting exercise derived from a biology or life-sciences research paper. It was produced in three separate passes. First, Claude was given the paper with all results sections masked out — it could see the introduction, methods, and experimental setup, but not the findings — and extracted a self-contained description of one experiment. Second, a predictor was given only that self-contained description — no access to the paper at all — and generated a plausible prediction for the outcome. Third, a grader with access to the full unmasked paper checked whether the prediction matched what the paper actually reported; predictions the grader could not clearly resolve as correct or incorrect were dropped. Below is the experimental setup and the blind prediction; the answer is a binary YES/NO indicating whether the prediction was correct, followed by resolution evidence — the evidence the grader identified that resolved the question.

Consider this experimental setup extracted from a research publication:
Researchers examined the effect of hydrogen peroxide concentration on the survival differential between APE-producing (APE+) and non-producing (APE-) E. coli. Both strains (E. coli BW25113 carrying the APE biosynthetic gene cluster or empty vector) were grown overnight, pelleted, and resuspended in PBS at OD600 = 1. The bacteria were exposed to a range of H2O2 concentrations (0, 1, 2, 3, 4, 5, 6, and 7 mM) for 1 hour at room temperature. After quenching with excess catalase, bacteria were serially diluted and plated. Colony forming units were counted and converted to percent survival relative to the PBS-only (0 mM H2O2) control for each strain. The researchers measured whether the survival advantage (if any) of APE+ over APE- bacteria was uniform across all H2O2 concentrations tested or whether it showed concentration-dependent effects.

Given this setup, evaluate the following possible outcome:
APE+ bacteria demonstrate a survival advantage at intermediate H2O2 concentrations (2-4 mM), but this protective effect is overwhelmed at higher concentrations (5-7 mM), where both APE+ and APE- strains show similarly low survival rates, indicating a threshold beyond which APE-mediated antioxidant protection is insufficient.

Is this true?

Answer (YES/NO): NO